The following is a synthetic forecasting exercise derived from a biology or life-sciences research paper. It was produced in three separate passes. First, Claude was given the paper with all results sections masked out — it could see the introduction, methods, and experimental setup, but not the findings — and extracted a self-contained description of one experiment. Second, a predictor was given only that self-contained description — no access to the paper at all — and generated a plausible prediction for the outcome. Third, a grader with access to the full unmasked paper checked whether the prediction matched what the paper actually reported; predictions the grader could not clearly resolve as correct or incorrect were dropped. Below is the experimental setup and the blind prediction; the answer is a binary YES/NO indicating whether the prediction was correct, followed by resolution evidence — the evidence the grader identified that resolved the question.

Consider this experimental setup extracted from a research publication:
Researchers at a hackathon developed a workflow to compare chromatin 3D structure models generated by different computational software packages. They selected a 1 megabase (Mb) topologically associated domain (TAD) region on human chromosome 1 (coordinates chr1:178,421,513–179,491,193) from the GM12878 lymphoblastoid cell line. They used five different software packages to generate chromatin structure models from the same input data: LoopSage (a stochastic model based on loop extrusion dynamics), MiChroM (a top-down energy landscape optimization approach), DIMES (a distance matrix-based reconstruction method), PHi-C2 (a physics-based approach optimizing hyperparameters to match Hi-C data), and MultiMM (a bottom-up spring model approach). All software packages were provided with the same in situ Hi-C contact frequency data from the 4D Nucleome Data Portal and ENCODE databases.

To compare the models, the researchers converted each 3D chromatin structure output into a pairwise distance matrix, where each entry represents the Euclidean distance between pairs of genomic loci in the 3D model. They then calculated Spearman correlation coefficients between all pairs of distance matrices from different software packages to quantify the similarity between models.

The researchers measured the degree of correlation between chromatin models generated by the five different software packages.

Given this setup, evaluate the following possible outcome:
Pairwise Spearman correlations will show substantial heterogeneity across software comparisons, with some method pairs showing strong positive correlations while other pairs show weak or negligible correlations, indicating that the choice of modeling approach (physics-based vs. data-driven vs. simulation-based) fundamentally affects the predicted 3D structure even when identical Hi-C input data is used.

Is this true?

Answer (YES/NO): YES